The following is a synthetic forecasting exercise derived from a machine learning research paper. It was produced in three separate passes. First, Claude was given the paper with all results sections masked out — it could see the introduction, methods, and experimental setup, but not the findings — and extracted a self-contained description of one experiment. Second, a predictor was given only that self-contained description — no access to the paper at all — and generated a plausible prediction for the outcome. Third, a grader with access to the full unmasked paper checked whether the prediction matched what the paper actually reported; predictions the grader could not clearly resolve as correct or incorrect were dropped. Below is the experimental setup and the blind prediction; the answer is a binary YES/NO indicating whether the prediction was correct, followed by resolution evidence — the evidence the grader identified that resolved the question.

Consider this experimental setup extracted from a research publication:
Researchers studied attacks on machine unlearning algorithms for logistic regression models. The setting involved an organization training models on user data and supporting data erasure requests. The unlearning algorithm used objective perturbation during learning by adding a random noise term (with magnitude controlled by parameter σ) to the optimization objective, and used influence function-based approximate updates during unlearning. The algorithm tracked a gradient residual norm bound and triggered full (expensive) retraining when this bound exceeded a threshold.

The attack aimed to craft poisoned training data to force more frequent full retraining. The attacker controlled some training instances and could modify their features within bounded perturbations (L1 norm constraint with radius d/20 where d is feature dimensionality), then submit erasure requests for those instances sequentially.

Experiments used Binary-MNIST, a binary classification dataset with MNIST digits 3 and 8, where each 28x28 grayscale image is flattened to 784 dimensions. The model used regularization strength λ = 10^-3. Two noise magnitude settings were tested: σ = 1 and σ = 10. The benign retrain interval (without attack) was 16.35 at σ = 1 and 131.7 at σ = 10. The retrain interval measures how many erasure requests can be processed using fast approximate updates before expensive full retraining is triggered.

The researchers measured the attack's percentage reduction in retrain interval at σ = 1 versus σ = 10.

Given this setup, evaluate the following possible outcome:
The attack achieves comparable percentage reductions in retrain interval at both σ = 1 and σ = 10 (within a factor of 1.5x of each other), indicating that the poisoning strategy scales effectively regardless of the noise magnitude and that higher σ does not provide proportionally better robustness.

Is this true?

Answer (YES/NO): YES